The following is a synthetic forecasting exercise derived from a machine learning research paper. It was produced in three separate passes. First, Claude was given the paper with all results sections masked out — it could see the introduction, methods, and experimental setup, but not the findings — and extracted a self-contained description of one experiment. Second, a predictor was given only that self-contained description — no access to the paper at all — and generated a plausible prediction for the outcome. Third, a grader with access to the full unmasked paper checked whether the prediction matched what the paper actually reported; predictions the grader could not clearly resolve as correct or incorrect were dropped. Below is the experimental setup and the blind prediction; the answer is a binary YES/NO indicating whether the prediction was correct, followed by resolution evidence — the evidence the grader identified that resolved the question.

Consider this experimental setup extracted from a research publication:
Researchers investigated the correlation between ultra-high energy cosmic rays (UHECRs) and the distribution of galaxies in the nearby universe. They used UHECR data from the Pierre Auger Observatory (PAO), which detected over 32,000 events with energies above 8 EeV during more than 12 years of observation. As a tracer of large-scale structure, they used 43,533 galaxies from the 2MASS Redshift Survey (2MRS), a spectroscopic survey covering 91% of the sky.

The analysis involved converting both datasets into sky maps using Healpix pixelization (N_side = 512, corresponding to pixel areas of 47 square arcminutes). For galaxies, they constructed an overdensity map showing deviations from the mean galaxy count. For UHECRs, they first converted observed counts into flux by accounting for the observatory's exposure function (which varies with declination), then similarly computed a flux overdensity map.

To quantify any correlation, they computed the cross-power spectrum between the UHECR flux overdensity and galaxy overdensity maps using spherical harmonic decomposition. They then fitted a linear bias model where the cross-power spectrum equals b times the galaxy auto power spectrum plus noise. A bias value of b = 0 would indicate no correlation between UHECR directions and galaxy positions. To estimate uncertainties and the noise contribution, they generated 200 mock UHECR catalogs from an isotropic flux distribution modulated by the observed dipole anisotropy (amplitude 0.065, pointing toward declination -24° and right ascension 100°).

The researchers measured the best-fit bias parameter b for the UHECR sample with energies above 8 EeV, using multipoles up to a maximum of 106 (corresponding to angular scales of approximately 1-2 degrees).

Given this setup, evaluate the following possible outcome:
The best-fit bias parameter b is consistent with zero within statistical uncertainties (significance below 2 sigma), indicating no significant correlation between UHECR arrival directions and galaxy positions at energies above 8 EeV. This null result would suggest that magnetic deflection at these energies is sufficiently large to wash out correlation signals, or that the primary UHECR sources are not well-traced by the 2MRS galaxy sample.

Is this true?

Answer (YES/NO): YES